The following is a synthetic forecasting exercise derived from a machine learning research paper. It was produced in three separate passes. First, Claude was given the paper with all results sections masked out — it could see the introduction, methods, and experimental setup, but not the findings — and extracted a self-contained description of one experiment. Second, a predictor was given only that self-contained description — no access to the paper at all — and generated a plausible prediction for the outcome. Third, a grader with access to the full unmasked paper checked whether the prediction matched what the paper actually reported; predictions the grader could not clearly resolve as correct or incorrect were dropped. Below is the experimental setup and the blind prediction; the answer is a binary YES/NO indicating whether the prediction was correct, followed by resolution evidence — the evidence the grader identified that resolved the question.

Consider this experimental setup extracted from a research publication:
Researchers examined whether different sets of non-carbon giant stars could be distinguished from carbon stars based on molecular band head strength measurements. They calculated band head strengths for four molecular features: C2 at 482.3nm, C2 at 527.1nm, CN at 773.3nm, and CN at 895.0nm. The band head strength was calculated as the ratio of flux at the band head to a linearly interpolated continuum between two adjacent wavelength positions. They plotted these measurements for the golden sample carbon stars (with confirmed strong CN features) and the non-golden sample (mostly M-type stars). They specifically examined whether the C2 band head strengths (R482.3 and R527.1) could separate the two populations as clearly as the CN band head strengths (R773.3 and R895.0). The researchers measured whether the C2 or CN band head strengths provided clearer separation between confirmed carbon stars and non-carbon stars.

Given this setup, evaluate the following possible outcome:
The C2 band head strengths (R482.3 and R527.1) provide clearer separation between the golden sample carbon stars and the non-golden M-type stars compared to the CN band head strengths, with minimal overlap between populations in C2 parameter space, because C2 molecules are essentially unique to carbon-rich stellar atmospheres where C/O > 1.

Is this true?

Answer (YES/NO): NO